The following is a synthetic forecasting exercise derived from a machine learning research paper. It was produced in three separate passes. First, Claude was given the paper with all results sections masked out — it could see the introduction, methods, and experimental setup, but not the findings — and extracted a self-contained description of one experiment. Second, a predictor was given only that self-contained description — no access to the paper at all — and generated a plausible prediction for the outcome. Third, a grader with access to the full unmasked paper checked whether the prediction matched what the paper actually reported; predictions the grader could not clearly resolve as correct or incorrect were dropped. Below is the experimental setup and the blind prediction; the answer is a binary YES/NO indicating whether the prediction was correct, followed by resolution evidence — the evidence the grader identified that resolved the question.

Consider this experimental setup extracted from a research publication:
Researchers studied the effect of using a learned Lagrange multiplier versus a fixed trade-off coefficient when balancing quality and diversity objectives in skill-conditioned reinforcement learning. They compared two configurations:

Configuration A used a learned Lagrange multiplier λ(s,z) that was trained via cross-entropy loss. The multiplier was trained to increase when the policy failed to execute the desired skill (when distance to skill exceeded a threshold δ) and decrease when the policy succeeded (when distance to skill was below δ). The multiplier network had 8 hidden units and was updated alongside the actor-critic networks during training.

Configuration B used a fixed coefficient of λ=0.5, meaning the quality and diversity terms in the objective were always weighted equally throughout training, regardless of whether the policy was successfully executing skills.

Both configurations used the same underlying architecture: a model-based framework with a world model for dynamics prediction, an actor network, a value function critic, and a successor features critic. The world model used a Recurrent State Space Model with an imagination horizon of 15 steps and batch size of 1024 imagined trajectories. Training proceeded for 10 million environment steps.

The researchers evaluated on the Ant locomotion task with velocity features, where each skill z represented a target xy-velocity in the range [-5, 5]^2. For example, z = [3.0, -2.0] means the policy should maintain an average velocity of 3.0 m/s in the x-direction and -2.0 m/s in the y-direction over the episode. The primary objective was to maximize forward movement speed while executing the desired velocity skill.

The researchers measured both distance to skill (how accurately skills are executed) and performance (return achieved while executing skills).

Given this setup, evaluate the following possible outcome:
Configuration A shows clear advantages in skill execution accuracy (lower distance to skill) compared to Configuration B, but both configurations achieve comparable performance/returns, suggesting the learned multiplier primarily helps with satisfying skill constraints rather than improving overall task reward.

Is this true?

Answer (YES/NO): YES